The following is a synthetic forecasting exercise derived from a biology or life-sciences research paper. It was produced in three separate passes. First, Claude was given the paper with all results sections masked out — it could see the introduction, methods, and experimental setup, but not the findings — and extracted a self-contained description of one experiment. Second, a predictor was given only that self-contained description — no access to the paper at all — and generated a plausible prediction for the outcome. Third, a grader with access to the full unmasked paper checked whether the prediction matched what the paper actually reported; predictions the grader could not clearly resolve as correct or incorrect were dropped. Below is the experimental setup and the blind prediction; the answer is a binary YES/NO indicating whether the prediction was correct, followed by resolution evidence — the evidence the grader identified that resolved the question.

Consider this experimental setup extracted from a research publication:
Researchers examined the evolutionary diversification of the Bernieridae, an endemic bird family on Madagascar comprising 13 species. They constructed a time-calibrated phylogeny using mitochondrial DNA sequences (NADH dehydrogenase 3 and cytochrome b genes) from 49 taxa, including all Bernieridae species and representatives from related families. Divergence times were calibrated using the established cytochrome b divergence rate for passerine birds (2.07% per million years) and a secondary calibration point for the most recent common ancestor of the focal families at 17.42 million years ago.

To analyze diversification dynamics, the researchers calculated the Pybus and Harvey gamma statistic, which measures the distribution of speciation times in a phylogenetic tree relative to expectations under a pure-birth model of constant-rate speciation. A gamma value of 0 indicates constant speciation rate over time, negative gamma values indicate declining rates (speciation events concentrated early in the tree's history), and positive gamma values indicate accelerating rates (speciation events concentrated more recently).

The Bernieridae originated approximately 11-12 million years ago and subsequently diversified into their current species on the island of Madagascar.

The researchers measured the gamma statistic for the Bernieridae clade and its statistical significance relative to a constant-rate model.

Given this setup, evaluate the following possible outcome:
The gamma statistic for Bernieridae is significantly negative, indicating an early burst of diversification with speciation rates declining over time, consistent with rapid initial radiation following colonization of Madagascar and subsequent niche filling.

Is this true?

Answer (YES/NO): YES